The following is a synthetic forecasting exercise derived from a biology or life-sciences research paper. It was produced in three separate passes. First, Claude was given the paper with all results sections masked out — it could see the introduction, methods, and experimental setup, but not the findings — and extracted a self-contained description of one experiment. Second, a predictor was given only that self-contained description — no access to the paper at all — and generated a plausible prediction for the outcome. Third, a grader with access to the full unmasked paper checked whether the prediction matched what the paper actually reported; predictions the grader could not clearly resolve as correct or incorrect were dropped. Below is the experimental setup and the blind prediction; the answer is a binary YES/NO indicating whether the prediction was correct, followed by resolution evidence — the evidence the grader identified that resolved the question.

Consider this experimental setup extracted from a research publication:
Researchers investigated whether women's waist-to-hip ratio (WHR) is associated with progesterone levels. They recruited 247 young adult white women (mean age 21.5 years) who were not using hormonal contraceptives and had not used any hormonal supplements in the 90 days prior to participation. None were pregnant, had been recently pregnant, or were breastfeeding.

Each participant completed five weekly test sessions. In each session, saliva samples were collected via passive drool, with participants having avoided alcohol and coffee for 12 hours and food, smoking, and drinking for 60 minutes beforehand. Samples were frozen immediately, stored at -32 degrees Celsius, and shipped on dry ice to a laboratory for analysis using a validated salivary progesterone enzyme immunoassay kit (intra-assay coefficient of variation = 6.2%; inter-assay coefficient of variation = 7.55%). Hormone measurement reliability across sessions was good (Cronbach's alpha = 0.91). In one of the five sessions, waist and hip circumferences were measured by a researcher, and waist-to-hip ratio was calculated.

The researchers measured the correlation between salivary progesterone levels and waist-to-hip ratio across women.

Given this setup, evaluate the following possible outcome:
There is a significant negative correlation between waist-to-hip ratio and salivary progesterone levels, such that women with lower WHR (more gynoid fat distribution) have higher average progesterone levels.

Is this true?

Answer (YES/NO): NO